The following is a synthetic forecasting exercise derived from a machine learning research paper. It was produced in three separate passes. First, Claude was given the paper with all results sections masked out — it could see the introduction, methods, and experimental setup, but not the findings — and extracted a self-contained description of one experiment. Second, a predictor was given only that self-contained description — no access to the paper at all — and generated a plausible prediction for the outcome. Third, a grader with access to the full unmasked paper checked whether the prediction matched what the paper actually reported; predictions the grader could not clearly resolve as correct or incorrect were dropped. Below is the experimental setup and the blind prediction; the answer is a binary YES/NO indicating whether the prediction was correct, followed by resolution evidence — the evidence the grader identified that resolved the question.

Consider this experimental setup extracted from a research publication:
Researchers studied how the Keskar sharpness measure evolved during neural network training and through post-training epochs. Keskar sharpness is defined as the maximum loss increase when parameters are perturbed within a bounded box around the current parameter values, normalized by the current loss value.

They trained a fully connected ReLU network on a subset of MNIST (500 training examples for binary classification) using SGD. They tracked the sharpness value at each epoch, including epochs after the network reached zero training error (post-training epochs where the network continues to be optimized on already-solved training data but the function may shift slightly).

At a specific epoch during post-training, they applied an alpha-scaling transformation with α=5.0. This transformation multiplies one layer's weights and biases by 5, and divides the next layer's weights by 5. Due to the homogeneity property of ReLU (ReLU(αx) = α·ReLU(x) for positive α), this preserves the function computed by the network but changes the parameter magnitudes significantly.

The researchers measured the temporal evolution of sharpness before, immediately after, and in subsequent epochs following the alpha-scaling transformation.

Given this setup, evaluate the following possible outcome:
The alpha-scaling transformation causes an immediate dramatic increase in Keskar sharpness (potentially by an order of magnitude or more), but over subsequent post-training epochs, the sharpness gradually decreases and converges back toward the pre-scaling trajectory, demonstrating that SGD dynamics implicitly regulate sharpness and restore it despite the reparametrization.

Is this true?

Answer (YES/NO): YES